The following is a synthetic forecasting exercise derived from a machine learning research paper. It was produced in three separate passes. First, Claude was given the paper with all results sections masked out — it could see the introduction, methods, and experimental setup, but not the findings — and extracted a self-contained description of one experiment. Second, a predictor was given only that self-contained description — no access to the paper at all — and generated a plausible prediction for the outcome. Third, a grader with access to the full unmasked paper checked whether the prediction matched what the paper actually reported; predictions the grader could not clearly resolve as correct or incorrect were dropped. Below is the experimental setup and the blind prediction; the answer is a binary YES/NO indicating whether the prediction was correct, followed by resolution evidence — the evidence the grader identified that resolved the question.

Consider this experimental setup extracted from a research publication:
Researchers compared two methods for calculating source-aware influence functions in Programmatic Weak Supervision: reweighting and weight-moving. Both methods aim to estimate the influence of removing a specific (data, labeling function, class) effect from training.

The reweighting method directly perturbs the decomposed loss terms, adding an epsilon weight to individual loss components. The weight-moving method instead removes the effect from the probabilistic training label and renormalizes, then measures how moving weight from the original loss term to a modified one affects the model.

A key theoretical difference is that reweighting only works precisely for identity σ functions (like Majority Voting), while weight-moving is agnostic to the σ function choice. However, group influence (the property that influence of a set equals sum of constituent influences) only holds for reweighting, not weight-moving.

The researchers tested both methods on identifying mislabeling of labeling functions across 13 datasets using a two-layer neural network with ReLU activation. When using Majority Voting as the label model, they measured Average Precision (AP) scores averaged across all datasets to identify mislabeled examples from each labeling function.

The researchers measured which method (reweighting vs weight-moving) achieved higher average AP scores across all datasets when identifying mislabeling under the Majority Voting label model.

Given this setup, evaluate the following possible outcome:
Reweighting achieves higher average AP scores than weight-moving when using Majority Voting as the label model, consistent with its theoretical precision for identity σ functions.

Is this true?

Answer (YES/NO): YES